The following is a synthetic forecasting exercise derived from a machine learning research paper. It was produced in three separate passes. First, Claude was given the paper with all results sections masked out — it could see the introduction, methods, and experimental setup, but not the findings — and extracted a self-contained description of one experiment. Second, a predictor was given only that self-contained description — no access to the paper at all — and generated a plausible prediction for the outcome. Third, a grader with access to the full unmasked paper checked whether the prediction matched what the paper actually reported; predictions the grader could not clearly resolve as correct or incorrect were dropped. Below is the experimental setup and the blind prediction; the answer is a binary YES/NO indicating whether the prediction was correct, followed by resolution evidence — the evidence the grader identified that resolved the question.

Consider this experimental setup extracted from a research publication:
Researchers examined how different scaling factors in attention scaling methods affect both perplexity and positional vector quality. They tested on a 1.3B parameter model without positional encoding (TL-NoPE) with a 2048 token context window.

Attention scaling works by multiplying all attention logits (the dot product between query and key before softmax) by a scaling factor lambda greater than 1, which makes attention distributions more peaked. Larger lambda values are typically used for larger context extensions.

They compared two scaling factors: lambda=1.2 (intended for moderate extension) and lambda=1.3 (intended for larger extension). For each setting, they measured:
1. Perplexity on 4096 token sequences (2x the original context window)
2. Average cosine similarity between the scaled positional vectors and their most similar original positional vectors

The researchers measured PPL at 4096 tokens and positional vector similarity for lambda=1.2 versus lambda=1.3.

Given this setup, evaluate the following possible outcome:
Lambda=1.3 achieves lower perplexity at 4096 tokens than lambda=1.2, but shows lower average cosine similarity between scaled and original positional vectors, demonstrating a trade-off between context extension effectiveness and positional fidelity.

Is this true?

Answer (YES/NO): NO